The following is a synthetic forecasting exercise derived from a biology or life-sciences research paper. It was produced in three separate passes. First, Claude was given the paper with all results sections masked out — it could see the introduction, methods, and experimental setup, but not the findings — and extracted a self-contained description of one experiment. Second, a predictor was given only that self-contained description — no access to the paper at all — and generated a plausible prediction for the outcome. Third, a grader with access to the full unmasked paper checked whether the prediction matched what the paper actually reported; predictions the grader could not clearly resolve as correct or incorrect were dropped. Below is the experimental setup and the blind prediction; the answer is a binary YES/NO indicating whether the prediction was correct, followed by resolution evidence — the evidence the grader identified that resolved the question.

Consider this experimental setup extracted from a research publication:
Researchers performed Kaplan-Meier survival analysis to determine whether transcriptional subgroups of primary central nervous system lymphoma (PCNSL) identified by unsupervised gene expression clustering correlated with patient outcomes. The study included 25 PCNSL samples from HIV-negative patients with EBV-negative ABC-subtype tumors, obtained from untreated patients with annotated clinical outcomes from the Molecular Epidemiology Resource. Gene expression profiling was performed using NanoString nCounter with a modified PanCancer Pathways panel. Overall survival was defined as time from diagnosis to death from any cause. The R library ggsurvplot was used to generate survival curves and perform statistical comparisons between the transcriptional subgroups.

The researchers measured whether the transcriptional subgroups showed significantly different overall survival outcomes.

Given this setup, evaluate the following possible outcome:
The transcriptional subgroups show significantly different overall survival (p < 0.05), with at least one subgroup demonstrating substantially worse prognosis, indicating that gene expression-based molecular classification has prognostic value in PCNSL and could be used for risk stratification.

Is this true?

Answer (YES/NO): YES